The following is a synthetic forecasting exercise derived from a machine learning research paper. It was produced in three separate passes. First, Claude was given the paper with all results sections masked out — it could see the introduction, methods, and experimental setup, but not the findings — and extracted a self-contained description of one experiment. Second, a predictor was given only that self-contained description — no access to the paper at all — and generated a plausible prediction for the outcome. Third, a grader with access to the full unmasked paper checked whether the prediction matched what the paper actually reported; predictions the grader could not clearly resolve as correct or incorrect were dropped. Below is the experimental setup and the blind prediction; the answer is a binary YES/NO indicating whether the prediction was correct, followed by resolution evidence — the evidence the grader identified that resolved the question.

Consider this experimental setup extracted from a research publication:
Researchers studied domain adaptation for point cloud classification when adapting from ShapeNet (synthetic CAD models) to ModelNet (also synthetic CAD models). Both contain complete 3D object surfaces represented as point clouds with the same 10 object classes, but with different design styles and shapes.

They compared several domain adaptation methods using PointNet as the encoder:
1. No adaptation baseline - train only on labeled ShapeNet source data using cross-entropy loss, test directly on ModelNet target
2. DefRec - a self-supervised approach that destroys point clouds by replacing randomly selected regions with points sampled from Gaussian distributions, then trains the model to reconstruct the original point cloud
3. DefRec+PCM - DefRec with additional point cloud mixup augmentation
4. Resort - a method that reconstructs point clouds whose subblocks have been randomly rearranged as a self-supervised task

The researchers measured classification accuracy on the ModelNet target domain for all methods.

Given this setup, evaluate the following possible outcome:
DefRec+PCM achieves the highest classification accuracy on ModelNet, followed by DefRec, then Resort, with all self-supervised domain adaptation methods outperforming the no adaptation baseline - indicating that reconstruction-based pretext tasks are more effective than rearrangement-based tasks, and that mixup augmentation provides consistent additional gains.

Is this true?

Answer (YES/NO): NO